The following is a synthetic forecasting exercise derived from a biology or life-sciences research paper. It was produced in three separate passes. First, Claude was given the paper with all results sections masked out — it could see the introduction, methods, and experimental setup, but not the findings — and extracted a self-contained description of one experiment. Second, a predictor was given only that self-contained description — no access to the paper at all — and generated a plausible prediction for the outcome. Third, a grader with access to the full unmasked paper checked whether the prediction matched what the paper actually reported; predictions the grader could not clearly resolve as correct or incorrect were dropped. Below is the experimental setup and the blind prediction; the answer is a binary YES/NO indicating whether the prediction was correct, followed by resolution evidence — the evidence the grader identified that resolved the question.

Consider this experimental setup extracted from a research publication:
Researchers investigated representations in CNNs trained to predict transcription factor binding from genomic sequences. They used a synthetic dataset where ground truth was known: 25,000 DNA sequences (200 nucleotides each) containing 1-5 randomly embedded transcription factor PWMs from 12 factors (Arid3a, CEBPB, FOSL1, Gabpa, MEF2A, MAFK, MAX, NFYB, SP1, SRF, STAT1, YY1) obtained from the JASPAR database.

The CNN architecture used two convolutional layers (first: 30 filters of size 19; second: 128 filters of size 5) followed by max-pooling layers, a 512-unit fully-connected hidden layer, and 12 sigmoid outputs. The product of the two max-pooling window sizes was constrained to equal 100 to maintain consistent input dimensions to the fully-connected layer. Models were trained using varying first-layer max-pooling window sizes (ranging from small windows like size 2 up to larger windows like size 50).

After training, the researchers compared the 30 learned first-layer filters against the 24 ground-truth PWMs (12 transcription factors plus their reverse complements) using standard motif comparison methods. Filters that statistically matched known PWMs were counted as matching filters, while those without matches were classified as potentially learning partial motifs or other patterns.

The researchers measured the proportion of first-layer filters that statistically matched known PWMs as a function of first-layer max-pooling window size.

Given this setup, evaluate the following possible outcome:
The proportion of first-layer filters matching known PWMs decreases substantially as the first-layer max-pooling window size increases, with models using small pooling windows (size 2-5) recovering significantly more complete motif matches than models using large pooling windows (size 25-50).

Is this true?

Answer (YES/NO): NO